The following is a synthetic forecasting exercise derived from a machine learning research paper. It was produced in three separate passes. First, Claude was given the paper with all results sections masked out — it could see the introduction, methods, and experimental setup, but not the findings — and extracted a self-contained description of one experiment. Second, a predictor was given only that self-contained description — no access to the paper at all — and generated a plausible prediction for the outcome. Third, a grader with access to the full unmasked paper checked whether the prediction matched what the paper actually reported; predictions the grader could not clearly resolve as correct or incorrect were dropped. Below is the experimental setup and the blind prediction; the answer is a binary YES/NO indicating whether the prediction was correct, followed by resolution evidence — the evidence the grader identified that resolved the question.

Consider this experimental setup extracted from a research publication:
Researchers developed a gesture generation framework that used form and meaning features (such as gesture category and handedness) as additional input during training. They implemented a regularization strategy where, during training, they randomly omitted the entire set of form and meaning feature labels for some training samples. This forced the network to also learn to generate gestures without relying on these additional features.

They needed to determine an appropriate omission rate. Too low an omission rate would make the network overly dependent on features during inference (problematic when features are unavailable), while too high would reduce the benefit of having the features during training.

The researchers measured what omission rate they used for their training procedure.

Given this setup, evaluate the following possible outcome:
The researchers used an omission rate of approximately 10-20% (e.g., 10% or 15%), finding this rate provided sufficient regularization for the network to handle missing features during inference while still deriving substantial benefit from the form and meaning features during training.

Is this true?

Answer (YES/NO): NO